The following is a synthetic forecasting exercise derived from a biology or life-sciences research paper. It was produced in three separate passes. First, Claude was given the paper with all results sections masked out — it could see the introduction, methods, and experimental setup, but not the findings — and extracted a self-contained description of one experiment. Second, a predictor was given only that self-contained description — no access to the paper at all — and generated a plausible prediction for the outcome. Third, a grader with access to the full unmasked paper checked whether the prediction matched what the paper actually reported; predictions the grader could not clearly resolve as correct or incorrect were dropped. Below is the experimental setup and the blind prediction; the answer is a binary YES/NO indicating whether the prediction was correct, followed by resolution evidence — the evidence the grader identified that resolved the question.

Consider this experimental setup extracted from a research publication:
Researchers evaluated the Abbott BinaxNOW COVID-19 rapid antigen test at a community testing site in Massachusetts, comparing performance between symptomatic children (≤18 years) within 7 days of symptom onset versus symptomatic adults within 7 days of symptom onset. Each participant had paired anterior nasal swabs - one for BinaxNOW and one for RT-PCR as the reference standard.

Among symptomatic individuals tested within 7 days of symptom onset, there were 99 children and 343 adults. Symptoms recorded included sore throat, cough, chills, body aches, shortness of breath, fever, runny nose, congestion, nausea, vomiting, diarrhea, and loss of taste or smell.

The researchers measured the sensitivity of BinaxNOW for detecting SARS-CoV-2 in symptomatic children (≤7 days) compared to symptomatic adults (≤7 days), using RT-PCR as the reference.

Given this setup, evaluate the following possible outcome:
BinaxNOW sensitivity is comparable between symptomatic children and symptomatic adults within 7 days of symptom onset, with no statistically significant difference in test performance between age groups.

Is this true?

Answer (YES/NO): NO